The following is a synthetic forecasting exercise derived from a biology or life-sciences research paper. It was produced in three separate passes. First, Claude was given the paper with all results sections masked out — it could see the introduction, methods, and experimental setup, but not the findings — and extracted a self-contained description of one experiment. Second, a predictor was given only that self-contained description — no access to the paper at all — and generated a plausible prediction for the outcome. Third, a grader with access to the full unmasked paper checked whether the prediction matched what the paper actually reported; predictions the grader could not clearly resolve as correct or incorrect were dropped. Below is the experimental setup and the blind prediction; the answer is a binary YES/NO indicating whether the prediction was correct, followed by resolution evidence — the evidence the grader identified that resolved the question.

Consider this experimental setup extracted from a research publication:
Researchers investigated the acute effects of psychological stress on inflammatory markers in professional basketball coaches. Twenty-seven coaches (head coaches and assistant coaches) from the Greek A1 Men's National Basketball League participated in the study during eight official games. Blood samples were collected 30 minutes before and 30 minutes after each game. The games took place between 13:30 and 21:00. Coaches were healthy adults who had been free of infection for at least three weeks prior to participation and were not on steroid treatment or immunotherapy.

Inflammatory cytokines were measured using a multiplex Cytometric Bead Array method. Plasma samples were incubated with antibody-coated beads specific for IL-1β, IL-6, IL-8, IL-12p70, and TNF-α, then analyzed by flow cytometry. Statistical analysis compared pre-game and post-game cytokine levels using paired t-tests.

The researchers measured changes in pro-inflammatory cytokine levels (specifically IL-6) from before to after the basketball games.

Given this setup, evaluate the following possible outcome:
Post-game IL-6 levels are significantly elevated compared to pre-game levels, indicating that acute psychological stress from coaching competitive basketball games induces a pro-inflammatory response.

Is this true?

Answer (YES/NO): NO